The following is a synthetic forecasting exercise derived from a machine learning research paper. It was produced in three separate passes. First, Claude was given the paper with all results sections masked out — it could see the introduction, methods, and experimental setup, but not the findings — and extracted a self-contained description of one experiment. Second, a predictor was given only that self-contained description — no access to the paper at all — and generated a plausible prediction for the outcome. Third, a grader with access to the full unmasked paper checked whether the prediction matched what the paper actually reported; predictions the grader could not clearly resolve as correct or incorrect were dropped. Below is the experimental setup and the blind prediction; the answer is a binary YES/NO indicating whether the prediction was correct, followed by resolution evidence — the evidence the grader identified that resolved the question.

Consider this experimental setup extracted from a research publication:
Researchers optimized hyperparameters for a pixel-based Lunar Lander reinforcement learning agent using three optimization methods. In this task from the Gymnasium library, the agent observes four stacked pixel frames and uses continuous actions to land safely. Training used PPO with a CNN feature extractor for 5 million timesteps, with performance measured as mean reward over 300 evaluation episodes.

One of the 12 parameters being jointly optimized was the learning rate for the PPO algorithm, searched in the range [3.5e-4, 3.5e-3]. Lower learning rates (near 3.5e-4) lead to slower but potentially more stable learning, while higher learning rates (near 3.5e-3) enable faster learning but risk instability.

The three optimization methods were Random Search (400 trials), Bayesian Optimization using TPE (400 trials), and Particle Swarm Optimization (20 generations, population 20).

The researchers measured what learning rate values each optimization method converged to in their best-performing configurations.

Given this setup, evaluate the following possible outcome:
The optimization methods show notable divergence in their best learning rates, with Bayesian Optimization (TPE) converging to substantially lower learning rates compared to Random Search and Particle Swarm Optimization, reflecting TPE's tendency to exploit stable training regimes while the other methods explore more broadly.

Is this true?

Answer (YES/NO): NO